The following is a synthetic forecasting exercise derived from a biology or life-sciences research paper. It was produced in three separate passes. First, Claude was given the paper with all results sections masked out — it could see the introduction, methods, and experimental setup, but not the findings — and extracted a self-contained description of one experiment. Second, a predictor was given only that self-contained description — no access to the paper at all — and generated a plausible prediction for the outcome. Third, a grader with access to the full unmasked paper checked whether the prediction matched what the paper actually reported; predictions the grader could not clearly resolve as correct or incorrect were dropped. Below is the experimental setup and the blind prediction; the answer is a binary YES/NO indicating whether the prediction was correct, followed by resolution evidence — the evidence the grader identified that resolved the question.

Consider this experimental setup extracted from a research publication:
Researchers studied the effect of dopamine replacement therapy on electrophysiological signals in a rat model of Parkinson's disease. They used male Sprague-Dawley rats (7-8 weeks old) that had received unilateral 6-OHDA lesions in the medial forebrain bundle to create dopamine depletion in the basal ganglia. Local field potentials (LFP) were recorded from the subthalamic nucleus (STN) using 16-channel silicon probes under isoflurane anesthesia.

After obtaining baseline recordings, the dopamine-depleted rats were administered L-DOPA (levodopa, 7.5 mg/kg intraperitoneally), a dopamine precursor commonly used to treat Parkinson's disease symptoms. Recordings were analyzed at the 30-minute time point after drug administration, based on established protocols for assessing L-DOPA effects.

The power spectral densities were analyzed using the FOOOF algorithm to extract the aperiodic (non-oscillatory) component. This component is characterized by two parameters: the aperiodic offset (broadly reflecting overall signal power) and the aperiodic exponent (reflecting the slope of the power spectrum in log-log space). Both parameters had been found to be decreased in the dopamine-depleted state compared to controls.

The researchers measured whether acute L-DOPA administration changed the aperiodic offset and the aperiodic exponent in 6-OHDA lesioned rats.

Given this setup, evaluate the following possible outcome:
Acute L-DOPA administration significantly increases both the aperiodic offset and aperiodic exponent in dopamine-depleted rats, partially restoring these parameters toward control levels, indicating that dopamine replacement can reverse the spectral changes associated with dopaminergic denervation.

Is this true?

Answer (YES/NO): NO